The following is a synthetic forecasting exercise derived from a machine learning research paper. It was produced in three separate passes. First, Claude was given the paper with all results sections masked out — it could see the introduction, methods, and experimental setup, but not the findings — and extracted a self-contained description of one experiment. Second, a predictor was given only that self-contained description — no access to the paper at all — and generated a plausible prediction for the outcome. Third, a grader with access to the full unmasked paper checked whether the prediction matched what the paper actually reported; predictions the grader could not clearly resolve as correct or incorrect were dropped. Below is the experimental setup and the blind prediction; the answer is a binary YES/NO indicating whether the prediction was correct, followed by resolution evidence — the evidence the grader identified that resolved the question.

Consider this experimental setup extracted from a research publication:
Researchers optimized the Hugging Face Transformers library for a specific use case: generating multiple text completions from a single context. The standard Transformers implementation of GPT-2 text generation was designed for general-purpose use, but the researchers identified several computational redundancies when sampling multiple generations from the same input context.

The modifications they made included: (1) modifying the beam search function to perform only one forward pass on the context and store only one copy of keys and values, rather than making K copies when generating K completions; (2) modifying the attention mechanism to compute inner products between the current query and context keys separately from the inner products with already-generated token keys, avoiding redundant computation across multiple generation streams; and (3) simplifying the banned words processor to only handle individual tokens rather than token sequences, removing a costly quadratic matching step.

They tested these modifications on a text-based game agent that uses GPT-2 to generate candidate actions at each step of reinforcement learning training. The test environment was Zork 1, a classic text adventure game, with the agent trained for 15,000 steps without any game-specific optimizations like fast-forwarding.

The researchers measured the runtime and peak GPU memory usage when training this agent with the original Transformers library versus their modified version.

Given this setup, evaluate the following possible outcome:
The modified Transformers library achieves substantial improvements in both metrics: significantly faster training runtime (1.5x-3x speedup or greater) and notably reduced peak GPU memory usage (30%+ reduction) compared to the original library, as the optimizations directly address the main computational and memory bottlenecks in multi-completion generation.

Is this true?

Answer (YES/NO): NO